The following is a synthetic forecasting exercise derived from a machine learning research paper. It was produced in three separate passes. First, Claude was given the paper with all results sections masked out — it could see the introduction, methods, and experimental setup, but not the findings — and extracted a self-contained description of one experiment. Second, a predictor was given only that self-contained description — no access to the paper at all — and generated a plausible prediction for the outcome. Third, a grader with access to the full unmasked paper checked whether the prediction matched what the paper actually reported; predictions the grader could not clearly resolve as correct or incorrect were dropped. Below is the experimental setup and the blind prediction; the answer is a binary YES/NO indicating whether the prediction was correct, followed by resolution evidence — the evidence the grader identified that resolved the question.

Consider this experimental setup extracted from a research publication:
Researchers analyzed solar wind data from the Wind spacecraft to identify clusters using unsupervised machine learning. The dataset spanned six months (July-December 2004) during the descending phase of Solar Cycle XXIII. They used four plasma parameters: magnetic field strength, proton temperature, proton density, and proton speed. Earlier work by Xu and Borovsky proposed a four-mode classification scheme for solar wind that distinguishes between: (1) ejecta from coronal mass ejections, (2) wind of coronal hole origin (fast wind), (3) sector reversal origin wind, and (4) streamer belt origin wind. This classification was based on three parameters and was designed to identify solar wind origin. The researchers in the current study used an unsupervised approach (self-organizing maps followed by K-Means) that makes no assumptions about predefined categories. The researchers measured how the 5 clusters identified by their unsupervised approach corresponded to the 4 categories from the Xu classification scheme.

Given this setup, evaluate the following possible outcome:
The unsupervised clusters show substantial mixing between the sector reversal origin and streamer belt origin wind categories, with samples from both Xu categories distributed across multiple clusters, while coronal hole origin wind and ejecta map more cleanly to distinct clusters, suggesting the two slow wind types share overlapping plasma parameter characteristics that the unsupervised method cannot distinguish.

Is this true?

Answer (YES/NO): NO